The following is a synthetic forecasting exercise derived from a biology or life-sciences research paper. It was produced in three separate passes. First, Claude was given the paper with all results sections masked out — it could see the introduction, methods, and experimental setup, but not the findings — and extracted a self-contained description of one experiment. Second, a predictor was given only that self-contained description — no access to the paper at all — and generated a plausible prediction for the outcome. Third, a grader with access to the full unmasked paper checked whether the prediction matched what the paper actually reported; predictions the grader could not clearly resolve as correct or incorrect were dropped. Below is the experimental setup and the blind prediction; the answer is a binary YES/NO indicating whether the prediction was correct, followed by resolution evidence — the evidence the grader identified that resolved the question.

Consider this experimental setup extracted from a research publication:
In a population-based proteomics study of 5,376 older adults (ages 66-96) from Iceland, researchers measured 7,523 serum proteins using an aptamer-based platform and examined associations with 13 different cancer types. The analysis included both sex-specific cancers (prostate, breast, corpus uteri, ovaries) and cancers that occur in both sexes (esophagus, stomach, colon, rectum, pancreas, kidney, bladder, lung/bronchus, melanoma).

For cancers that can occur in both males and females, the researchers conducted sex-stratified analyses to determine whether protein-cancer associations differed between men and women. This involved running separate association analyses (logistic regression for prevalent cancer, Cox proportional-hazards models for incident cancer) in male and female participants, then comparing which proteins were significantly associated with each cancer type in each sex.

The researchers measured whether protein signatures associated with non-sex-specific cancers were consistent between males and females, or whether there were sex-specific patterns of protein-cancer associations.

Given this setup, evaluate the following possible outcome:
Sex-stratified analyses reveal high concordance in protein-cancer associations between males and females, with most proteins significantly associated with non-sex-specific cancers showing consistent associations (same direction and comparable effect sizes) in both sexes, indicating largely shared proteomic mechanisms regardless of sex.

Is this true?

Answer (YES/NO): NO